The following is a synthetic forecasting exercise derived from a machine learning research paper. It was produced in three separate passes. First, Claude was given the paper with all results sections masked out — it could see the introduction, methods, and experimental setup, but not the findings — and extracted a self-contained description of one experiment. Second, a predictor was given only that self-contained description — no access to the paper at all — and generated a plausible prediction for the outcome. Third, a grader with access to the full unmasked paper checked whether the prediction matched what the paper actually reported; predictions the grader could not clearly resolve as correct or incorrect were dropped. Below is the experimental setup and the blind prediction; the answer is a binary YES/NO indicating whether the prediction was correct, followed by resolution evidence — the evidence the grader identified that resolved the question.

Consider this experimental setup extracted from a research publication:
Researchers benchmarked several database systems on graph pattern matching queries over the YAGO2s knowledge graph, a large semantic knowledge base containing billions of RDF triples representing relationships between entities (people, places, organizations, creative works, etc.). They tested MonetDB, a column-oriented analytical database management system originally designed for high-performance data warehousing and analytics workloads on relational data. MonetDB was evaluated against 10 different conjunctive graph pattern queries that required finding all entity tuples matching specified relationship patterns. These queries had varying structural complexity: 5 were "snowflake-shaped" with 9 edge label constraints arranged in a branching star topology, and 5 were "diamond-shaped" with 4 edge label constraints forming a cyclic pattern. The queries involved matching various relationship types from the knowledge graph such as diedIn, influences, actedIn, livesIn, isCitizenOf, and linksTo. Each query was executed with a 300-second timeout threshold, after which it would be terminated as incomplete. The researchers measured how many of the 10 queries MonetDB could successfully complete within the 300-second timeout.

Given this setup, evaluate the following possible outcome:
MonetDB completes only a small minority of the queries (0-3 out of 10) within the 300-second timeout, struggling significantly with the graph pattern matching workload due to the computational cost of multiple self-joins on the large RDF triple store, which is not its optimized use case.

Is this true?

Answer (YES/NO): YES